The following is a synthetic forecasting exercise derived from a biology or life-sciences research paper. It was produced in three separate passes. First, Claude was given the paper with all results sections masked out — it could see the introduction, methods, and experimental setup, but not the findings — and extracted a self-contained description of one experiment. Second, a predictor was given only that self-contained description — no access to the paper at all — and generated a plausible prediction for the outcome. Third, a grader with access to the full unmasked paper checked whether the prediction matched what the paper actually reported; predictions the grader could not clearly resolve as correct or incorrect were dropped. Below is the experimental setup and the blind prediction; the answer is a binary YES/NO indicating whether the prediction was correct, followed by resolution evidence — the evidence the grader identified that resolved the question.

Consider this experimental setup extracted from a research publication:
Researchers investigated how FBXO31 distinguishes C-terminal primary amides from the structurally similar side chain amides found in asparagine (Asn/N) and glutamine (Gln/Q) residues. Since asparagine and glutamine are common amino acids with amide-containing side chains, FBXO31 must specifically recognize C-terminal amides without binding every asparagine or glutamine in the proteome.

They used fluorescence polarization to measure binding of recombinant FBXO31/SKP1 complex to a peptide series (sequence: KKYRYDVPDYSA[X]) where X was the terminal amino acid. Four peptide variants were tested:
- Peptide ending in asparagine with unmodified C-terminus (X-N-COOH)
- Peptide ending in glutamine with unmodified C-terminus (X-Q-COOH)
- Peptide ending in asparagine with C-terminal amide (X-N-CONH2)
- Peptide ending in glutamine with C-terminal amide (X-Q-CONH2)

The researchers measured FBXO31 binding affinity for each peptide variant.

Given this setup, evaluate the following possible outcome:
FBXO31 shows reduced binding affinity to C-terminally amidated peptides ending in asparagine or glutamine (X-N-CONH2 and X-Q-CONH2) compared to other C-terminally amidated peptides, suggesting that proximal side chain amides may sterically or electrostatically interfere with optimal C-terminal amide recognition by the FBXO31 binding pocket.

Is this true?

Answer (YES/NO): NO